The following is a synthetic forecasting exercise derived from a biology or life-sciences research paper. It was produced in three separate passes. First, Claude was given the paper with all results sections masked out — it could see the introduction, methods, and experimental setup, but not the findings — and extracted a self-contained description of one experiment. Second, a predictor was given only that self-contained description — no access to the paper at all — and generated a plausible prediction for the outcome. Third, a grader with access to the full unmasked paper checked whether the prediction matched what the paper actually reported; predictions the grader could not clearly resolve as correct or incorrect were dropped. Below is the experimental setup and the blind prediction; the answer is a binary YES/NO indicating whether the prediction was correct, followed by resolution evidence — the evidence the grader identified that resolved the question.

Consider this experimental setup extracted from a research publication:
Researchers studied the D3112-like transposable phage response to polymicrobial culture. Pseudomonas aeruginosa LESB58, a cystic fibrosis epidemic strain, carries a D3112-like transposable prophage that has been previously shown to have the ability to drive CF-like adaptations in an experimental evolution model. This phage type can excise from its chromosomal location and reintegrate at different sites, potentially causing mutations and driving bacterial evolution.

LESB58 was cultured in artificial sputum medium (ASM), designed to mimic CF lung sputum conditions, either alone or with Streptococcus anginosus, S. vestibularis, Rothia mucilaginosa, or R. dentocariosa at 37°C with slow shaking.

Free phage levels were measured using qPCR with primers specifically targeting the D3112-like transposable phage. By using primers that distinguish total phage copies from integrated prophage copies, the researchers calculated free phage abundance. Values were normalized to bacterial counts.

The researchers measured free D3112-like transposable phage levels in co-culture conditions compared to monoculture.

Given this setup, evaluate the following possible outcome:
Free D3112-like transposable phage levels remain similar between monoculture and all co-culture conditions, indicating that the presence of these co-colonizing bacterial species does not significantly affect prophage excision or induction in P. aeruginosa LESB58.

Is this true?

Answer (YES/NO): NO